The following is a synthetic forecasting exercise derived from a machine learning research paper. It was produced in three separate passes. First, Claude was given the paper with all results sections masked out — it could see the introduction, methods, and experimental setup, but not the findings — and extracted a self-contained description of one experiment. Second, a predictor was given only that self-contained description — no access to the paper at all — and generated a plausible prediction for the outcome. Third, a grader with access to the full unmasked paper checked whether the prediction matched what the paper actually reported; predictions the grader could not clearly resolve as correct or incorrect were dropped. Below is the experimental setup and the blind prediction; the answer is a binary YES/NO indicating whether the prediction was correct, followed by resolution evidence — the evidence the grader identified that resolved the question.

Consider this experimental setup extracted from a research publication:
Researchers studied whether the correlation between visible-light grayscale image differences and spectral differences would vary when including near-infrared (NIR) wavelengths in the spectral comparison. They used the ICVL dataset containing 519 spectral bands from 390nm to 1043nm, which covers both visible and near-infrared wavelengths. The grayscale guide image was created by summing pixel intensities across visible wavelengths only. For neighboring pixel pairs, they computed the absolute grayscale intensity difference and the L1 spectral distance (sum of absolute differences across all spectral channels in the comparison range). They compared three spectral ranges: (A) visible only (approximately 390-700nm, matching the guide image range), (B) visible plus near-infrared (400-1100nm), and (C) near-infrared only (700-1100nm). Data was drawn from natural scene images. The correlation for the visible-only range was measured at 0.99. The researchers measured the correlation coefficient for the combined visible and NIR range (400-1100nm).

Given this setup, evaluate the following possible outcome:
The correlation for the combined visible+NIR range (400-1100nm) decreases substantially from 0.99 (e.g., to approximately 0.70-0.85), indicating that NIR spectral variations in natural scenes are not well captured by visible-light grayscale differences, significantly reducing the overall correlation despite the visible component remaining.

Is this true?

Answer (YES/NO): NO